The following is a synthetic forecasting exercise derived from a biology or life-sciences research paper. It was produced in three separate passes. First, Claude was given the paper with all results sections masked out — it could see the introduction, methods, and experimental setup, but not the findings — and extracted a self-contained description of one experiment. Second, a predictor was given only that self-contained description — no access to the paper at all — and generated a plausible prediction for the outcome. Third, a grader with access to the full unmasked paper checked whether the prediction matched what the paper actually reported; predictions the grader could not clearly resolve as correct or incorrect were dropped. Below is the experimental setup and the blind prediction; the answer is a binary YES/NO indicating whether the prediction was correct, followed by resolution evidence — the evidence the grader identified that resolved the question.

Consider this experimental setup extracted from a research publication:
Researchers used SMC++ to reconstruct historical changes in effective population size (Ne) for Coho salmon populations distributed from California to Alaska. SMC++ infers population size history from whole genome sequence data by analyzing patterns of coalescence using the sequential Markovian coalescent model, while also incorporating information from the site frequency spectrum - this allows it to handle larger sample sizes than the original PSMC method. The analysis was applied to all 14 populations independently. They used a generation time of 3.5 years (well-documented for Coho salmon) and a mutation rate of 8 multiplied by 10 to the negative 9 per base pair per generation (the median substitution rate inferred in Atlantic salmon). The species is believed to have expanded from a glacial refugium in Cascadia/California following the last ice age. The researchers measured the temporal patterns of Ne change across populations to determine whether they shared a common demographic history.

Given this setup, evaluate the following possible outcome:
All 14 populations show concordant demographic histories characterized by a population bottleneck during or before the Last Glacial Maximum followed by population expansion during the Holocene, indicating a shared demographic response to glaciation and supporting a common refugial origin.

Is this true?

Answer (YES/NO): NO